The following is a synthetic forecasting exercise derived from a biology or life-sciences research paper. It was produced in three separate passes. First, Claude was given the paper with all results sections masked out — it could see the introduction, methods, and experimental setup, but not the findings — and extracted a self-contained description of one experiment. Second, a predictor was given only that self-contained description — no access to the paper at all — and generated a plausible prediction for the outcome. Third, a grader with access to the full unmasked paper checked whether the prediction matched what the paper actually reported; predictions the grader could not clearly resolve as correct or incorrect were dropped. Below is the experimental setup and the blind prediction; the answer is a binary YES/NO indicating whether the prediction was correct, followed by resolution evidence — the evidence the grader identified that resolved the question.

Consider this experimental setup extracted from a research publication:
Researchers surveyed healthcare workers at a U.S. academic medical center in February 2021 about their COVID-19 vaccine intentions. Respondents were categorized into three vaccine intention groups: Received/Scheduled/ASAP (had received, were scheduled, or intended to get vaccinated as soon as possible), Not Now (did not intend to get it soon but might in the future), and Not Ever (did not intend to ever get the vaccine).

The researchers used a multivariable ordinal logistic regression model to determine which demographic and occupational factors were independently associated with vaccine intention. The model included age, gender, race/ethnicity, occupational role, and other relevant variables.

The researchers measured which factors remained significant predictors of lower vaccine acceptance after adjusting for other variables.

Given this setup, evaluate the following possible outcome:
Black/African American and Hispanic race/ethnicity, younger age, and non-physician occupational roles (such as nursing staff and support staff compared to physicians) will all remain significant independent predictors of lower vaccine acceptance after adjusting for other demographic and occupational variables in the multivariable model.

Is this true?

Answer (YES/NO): NO